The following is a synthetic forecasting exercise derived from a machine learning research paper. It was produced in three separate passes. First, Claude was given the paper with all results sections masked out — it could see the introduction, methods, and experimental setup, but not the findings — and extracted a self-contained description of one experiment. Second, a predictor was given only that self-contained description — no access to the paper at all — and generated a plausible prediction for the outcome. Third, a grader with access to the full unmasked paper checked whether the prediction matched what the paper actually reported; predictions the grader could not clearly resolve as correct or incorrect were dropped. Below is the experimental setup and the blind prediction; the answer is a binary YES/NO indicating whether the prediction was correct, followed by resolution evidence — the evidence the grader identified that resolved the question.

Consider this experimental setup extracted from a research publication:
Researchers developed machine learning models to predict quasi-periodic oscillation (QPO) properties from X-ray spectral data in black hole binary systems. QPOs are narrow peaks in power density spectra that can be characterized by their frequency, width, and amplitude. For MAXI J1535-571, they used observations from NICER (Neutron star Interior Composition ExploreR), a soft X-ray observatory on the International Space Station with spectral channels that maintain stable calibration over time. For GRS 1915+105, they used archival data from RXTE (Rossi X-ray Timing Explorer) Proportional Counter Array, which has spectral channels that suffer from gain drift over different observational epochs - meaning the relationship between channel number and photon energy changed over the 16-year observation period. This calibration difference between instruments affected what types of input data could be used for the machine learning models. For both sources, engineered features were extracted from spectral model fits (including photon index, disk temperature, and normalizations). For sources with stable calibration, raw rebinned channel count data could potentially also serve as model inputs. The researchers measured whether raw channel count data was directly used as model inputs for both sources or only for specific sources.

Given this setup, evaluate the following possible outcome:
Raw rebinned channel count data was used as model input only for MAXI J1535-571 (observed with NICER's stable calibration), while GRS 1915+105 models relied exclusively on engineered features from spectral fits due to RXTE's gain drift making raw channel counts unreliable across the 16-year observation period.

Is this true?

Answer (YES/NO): YES